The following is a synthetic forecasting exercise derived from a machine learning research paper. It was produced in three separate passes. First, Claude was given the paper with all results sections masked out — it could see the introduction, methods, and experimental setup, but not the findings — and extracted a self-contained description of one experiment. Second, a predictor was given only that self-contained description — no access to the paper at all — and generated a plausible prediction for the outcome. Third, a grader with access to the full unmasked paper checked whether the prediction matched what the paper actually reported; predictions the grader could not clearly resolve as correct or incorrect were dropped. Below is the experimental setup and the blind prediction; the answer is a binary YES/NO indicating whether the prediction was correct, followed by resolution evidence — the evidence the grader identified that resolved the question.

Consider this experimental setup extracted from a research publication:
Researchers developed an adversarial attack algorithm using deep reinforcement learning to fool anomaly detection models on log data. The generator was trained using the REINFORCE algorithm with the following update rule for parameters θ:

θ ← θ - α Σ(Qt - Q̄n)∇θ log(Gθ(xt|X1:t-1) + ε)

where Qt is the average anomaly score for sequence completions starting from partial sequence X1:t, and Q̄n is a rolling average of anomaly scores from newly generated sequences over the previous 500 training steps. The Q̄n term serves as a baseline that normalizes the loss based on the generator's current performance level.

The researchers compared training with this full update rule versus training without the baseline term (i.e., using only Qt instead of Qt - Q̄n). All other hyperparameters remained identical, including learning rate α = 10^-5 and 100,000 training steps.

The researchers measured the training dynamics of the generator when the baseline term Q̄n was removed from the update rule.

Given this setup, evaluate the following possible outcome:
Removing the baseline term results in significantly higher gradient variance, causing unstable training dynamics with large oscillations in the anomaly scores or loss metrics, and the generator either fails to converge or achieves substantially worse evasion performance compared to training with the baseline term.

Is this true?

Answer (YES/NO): YES